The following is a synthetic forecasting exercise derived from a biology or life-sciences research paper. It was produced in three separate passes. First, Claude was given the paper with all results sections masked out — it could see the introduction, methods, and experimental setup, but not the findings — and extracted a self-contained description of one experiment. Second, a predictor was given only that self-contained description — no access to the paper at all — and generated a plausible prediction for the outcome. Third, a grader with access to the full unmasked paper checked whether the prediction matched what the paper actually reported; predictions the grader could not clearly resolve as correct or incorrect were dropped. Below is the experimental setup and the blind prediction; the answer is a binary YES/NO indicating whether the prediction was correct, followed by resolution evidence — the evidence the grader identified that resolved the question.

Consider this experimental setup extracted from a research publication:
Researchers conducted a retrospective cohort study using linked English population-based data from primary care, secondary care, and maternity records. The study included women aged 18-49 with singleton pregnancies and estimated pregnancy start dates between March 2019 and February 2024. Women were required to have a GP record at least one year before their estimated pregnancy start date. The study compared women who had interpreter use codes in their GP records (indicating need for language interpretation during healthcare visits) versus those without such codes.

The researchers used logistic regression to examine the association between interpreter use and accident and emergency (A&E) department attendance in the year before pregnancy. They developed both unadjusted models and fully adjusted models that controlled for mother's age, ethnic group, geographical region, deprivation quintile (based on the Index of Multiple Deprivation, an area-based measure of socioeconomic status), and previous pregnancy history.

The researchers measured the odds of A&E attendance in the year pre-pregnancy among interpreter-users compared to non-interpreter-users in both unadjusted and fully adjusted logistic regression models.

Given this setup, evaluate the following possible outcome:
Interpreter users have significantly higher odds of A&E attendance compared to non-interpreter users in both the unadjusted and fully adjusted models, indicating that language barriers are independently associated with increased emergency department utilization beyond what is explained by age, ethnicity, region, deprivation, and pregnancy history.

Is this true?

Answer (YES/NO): NO